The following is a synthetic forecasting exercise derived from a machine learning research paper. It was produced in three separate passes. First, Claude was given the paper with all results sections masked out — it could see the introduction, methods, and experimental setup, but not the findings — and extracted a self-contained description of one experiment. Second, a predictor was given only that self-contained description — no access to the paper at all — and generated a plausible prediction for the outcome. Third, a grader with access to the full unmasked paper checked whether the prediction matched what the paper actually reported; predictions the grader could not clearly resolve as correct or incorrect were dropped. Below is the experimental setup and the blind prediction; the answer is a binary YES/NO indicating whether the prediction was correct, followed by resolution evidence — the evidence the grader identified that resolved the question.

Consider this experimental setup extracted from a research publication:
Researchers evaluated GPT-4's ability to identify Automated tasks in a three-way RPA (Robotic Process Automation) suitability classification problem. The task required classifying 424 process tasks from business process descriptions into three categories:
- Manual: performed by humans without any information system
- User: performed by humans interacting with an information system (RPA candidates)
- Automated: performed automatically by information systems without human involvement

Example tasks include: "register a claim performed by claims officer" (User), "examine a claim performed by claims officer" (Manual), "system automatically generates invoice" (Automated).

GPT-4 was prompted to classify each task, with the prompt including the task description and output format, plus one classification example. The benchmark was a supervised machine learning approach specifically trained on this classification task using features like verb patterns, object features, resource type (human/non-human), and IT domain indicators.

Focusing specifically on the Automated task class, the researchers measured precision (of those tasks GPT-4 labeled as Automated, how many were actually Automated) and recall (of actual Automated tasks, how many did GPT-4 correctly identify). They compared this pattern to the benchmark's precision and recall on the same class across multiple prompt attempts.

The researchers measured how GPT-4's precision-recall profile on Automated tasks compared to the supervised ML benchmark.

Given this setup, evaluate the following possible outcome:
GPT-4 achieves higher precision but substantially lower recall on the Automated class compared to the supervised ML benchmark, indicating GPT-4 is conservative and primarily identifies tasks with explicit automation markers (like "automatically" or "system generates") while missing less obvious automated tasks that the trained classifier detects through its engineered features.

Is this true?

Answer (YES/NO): NO